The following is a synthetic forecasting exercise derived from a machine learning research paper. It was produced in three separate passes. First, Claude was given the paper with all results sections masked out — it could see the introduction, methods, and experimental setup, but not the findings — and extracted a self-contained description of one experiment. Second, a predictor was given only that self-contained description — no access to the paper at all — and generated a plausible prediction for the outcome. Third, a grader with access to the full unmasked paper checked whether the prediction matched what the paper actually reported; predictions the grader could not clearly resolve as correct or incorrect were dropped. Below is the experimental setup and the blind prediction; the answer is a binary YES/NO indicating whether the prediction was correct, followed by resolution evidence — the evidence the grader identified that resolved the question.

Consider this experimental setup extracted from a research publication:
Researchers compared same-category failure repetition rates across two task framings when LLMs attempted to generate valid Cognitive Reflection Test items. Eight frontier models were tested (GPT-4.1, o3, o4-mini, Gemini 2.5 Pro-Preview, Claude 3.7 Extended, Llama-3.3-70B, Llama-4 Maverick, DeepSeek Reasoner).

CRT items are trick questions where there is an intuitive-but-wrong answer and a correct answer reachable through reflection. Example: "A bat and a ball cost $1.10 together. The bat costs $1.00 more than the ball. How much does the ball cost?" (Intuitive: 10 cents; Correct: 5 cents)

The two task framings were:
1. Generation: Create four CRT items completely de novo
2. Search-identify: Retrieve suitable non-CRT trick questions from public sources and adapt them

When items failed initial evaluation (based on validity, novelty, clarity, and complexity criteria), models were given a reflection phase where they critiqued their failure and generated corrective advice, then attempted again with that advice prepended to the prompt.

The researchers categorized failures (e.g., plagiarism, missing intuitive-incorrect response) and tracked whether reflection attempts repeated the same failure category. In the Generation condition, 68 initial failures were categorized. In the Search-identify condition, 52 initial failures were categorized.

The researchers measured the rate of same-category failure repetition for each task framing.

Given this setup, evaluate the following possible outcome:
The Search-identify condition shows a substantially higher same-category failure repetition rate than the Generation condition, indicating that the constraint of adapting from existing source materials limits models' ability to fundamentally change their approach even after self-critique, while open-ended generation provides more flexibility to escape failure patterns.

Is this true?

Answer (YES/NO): NO